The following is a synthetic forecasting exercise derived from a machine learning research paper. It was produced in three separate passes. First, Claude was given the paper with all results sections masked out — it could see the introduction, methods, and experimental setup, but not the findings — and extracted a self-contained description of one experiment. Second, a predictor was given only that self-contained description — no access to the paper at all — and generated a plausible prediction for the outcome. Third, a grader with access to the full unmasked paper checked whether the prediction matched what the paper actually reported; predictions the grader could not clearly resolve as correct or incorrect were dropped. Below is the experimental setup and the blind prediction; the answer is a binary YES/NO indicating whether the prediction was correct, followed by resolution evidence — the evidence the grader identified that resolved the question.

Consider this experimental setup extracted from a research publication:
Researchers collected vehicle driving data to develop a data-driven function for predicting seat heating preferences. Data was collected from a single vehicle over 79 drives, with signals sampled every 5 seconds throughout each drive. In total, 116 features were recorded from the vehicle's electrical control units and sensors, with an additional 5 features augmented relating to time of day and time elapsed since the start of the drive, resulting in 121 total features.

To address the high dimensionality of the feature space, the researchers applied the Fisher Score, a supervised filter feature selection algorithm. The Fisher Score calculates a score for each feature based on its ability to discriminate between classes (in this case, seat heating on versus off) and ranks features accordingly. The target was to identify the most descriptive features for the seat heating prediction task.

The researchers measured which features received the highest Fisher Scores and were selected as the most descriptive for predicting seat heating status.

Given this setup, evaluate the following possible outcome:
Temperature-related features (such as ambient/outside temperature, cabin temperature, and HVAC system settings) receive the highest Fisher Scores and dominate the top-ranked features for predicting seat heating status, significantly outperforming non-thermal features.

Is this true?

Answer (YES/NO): YES